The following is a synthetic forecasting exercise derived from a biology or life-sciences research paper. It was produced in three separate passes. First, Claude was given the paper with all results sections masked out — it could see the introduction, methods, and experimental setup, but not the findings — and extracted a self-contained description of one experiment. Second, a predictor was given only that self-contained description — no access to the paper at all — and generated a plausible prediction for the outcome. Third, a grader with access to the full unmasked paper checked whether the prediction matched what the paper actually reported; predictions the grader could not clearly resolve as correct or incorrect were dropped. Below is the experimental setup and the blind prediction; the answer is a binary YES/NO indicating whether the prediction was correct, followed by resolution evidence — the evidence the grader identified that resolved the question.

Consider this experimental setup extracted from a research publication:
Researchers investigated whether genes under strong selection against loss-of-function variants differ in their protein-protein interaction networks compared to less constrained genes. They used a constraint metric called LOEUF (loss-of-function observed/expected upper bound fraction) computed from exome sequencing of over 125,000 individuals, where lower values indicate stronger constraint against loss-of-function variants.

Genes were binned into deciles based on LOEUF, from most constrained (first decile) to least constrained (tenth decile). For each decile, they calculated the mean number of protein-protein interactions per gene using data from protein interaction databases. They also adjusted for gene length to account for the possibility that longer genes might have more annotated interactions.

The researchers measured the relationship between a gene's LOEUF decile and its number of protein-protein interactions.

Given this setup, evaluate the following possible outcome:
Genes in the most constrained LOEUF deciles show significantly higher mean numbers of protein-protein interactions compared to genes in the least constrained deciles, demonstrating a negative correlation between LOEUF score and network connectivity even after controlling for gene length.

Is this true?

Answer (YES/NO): YES